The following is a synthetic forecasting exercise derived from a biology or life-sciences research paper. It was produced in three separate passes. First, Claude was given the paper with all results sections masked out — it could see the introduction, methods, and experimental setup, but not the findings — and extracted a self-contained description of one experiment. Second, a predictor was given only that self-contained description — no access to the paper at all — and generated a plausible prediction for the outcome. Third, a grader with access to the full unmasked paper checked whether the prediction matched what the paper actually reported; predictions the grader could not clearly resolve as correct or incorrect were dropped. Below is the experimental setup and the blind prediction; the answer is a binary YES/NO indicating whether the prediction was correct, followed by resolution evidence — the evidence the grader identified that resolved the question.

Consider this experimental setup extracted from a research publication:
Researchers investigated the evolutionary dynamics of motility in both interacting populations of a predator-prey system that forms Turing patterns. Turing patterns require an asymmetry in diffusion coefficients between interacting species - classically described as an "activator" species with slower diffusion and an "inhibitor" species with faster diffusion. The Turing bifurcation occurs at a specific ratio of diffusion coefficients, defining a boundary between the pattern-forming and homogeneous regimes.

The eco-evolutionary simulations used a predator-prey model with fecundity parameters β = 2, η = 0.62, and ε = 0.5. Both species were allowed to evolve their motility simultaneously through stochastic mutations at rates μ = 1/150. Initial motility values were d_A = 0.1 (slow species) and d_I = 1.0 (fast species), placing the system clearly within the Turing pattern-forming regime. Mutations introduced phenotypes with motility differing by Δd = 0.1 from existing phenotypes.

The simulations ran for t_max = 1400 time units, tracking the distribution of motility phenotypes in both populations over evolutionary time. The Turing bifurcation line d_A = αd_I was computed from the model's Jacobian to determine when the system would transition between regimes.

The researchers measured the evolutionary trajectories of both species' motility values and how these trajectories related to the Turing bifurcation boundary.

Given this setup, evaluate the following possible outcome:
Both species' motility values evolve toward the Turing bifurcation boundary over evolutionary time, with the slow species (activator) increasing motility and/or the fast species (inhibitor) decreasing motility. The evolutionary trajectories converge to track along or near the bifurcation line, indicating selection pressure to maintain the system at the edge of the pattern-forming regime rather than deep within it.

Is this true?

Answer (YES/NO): NO